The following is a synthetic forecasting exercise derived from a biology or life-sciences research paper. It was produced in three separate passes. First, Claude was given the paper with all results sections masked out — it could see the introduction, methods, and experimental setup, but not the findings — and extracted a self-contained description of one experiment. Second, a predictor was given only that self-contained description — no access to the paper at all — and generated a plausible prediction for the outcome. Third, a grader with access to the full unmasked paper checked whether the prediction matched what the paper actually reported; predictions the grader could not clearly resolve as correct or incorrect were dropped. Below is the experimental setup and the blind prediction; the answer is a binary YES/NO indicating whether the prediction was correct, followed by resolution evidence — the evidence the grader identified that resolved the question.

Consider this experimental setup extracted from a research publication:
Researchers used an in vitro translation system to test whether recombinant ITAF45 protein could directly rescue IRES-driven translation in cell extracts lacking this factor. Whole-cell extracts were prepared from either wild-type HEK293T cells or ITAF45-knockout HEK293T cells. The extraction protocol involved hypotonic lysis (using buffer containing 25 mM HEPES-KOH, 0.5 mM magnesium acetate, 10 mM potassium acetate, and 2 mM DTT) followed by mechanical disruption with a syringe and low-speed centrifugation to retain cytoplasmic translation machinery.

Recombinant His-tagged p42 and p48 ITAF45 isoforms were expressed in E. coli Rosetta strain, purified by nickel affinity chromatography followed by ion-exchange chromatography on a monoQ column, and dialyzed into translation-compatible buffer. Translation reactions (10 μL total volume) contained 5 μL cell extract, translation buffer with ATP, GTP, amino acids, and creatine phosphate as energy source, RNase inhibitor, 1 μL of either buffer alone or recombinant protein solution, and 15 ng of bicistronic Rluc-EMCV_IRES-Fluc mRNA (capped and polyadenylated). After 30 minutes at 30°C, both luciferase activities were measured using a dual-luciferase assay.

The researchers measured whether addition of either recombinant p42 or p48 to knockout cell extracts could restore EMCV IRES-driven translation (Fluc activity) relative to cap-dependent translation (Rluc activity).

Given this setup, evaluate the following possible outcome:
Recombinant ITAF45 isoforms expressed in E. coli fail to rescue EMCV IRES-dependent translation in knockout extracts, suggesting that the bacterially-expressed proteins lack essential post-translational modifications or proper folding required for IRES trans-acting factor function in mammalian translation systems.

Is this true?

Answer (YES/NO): NO